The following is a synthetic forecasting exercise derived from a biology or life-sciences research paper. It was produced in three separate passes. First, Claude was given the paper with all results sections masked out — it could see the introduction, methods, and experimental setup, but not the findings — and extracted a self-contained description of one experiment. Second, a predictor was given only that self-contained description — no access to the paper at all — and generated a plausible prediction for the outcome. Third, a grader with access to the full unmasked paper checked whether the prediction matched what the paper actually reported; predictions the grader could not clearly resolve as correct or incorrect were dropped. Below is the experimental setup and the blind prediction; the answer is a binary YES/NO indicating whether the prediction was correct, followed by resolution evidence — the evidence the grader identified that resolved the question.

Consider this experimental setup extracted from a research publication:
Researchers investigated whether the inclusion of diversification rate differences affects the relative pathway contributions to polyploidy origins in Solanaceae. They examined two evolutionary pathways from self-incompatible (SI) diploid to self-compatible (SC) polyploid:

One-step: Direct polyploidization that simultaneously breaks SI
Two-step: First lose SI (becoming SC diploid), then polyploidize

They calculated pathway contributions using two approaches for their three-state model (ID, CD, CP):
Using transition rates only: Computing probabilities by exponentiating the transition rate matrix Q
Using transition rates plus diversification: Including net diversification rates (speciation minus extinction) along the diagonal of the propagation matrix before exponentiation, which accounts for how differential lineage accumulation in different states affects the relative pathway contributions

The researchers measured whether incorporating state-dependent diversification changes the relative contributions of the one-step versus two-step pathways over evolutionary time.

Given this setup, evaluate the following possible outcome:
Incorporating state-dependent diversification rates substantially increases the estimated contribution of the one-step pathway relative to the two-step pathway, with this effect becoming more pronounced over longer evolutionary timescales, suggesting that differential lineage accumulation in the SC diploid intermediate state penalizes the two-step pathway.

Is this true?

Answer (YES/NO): YES